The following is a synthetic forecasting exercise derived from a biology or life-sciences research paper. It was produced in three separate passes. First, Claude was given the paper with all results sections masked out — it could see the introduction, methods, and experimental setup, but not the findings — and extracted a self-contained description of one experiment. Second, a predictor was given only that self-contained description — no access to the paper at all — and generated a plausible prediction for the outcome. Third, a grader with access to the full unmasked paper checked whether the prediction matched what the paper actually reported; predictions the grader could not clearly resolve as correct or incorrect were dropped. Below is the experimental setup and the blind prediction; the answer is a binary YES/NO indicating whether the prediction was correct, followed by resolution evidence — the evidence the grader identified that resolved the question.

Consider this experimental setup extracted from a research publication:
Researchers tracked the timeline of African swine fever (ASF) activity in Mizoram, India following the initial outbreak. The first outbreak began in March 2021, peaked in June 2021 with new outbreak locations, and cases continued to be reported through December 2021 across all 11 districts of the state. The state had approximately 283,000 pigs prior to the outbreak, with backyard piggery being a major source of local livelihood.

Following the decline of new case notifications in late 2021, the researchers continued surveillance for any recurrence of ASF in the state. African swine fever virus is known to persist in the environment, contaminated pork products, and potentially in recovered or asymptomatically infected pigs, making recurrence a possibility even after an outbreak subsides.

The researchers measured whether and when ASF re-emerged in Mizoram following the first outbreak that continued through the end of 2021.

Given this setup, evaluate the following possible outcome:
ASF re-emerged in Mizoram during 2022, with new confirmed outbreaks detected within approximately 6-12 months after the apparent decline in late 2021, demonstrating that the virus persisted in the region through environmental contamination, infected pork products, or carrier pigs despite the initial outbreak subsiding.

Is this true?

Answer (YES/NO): NO